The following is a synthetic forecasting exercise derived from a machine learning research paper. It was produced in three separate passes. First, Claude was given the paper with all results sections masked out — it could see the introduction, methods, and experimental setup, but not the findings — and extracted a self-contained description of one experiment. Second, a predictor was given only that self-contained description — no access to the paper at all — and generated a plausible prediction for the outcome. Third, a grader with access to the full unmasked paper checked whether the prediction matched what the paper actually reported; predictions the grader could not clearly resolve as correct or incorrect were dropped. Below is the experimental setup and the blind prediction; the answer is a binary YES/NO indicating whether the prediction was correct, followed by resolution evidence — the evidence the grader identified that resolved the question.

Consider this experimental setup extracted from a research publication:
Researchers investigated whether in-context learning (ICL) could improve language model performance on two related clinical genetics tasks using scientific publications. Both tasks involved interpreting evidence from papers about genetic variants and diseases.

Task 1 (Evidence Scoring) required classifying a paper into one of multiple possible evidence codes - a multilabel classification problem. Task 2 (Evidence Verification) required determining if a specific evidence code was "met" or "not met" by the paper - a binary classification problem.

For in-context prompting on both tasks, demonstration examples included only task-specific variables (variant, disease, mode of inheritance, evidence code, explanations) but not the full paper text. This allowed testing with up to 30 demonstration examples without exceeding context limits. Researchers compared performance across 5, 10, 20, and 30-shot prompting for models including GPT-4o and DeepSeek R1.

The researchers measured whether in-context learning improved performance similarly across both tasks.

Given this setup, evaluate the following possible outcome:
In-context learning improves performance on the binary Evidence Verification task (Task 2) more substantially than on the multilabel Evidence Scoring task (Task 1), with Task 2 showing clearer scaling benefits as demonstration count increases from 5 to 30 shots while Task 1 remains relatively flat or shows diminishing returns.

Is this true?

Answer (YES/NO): NO